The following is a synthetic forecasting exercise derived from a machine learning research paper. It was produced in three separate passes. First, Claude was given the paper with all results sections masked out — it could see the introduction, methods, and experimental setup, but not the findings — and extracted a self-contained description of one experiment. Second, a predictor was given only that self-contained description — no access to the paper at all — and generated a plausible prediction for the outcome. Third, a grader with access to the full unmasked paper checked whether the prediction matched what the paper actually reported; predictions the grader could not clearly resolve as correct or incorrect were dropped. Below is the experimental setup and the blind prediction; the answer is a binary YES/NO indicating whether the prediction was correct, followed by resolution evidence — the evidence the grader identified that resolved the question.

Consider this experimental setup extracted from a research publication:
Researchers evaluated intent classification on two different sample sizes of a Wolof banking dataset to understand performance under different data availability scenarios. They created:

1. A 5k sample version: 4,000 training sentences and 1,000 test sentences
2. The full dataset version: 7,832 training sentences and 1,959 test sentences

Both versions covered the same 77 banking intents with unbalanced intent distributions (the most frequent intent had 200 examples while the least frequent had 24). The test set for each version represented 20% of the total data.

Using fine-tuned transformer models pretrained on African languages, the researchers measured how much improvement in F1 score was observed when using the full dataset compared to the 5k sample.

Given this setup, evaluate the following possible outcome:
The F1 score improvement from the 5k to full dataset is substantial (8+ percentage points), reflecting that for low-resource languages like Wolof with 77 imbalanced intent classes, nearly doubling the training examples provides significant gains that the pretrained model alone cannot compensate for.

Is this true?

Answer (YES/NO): NO